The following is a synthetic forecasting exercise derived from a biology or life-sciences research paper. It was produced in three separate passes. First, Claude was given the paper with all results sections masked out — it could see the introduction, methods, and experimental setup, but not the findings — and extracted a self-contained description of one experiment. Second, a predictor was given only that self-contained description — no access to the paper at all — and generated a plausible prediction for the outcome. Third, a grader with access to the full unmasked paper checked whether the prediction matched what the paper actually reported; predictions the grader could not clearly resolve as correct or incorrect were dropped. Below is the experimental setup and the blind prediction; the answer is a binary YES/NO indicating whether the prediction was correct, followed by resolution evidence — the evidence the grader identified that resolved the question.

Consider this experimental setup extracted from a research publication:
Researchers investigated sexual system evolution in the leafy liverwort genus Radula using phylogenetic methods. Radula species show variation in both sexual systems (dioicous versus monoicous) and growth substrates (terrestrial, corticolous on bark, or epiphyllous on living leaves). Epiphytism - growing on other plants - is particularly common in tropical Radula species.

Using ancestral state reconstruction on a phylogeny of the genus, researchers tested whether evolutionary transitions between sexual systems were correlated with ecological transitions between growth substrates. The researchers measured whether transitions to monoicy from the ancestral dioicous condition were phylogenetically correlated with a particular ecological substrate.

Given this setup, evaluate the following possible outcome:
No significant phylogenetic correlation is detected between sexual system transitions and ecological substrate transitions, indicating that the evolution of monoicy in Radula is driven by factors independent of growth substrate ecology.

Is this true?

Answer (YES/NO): NO